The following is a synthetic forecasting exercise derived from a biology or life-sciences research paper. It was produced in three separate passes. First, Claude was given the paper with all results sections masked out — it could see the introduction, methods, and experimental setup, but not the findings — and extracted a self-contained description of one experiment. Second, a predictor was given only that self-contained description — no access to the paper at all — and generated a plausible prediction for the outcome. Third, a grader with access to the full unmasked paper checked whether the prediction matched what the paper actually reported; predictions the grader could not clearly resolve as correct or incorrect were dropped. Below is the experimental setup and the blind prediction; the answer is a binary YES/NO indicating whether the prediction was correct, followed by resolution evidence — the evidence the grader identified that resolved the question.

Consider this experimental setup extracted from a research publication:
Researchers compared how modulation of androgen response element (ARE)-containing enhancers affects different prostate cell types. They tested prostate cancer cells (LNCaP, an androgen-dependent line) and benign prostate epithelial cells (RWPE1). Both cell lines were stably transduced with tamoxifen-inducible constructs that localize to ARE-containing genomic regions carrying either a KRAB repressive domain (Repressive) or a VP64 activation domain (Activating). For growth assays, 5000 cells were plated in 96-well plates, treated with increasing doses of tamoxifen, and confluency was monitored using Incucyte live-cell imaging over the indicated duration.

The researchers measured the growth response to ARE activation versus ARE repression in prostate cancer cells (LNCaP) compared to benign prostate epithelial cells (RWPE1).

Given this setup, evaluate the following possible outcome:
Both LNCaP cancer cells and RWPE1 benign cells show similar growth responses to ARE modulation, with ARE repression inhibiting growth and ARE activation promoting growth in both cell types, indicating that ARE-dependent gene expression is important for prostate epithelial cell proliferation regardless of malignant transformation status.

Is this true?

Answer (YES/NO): NO